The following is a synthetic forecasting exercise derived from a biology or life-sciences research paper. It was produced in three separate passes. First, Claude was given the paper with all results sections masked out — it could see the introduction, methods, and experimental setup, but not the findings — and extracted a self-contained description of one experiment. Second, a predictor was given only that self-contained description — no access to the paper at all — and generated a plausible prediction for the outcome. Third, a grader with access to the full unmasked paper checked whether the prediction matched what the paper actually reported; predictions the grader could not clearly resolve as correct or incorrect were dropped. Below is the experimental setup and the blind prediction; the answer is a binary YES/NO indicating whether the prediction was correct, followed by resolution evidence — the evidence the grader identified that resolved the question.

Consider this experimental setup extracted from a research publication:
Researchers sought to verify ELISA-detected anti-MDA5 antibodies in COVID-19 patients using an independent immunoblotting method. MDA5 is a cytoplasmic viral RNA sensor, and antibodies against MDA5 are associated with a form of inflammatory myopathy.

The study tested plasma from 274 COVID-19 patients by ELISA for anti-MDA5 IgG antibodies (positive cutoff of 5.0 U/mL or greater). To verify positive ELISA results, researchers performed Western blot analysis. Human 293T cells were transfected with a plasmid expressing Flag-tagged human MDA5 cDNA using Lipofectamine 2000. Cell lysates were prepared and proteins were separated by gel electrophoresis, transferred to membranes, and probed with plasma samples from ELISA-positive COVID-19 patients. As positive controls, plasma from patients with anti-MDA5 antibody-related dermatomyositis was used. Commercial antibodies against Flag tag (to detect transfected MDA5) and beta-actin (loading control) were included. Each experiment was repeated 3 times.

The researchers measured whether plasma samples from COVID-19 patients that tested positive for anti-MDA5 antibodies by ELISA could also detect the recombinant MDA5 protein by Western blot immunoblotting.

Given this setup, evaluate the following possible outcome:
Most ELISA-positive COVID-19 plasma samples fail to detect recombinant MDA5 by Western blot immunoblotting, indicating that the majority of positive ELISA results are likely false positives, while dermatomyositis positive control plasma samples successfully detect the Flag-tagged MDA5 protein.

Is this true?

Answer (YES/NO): NO